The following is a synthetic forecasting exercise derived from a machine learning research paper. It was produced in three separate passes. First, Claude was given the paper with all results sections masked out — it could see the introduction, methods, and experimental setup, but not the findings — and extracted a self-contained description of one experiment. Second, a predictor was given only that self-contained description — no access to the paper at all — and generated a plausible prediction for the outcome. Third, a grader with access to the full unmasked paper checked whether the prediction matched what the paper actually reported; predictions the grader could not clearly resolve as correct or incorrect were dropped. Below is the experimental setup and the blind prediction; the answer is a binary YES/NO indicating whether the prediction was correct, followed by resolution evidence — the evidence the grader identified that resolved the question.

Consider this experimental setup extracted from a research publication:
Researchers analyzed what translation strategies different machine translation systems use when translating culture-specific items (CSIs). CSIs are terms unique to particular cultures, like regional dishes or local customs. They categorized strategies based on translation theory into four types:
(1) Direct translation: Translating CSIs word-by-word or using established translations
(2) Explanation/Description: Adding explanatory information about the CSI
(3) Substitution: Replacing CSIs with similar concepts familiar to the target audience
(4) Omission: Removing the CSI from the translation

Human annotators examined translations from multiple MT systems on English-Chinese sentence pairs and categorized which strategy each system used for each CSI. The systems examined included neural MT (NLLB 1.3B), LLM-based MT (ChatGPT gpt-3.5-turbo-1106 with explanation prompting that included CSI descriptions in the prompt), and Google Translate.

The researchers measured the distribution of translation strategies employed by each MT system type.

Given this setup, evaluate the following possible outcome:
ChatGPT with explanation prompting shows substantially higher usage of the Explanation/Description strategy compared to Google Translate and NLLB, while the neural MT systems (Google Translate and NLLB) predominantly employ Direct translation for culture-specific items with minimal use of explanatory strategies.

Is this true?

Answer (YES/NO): NO